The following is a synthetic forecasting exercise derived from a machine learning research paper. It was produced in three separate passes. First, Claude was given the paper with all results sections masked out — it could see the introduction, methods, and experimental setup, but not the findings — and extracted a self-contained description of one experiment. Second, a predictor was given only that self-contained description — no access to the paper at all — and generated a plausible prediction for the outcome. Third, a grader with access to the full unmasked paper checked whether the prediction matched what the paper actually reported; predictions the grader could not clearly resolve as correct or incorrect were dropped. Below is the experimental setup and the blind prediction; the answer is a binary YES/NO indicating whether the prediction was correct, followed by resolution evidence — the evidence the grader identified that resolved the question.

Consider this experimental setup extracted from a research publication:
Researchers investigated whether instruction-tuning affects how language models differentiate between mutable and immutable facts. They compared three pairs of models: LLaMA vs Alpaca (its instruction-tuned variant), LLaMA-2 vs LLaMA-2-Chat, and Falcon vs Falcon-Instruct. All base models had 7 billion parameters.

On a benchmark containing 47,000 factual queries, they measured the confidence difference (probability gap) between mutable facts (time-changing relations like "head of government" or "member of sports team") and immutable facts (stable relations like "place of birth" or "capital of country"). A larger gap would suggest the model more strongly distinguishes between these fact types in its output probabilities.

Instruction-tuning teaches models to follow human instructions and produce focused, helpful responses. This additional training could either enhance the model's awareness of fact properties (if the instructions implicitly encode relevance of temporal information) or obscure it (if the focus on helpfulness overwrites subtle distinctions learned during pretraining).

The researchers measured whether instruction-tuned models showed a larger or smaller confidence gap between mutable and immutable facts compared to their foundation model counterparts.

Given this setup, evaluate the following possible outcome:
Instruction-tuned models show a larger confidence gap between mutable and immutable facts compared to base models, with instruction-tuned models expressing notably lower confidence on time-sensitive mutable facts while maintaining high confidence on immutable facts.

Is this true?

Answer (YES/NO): NO